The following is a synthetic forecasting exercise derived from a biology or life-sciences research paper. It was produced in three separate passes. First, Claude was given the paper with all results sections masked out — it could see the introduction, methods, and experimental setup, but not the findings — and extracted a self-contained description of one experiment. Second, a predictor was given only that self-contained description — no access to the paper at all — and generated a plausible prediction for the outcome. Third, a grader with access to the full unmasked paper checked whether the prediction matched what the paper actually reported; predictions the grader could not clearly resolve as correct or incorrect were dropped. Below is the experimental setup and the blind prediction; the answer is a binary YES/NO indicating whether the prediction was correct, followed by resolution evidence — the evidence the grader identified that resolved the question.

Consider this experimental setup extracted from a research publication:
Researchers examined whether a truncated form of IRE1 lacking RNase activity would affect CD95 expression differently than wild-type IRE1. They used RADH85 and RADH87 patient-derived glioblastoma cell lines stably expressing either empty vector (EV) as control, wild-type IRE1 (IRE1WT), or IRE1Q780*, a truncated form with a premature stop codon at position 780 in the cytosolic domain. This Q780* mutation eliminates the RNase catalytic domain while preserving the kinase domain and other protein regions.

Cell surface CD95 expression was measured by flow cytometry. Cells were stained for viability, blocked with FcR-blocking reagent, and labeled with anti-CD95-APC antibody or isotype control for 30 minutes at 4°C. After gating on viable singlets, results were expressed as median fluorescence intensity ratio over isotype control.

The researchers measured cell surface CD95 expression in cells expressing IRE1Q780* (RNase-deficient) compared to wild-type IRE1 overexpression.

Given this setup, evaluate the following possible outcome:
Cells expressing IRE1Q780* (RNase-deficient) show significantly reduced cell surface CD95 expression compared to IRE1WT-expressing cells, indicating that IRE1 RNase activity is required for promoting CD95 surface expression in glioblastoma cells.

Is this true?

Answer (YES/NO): NO